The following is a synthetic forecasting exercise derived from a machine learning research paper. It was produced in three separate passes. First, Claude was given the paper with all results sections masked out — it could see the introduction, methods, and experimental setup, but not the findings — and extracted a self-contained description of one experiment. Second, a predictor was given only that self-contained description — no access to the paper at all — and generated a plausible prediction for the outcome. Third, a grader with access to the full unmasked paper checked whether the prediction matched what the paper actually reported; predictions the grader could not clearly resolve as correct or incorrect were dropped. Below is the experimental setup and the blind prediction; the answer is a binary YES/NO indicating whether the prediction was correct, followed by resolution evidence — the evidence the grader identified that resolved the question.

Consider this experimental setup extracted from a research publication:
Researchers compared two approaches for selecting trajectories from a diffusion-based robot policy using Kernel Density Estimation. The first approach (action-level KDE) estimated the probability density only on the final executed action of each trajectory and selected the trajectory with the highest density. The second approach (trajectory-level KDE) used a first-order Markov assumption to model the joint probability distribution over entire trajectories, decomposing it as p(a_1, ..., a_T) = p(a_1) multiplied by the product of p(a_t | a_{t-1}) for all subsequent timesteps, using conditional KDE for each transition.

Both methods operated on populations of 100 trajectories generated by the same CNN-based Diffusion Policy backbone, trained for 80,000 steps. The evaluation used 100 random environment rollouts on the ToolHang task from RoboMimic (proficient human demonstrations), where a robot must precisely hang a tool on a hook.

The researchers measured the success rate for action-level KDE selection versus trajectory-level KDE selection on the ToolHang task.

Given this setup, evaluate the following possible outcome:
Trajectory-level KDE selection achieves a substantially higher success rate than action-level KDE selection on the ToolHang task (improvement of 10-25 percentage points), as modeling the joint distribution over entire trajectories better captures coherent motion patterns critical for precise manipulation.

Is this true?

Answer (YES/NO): NO